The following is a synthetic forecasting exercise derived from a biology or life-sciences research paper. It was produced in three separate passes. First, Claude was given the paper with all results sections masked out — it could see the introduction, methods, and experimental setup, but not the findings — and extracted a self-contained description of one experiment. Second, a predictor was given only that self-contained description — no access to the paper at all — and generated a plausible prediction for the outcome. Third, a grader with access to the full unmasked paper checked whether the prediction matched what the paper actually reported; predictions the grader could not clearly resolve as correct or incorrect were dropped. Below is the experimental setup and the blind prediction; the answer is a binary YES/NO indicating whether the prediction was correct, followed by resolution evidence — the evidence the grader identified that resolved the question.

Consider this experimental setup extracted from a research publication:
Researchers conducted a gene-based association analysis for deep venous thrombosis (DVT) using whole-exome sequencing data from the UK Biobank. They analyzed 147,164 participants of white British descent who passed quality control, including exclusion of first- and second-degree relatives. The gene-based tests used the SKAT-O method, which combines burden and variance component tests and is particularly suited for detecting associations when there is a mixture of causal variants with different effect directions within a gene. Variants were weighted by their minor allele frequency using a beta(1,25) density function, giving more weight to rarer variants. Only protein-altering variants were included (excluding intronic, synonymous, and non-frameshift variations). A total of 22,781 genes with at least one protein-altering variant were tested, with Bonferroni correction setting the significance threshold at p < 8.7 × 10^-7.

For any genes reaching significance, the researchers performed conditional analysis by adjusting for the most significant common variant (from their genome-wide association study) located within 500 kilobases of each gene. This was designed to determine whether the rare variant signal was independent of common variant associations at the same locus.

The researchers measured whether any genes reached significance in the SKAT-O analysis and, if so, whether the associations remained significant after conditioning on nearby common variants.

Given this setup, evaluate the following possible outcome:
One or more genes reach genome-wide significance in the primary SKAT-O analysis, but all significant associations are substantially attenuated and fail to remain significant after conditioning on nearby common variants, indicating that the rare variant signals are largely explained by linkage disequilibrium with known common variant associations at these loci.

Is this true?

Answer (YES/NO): NO